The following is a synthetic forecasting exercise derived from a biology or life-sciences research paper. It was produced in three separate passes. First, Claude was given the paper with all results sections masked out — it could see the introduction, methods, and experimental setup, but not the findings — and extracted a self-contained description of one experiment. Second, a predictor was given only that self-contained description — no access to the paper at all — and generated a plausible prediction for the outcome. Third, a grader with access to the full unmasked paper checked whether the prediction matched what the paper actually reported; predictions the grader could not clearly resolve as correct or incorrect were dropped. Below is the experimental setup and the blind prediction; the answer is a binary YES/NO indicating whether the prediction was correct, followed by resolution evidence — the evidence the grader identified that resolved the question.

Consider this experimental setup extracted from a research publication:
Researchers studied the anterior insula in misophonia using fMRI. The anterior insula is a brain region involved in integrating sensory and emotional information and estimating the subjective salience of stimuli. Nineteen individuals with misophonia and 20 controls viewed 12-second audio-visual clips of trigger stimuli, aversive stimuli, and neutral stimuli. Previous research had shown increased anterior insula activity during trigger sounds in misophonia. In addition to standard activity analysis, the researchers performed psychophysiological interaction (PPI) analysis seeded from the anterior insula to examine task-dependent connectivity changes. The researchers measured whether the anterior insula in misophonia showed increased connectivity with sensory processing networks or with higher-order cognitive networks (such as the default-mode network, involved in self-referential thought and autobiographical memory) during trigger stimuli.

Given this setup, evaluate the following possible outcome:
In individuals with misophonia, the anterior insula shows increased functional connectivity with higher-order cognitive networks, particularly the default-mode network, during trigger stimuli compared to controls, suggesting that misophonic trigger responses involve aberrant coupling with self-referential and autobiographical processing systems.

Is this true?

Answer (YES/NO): NO